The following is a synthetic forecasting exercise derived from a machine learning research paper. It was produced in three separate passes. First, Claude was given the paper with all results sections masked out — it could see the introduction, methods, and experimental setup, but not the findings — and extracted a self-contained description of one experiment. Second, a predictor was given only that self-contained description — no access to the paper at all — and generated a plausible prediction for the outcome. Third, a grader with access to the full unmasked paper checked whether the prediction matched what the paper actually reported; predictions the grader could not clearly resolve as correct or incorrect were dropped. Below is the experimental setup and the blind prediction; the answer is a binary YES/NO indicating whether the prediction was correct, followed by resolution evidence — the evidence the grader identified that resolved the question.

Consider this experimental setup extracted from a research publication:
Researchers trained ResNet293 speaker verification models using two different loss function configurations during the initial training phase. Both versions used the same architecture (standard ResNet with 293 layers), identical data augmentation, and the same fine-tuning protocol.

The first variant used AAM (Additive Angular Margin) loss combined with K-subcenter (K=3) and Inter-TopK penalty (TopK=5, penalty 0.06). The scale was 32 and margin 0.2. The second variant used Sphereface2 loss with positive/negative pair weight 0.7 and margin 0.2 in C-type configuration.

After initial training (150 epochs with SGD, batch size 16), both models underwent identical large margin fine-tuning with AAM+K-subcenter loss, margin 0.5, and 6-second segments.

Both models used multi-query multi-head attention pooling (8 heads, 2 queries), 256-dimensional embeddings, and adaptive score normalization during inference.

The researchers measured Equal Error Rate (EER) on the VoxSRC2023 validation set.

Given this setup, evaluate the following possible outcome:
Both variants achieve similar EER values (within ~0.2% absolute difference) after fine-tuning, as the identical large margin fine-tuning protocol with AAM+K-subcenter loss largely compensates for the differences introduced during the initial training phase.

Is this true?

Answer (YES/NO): YES